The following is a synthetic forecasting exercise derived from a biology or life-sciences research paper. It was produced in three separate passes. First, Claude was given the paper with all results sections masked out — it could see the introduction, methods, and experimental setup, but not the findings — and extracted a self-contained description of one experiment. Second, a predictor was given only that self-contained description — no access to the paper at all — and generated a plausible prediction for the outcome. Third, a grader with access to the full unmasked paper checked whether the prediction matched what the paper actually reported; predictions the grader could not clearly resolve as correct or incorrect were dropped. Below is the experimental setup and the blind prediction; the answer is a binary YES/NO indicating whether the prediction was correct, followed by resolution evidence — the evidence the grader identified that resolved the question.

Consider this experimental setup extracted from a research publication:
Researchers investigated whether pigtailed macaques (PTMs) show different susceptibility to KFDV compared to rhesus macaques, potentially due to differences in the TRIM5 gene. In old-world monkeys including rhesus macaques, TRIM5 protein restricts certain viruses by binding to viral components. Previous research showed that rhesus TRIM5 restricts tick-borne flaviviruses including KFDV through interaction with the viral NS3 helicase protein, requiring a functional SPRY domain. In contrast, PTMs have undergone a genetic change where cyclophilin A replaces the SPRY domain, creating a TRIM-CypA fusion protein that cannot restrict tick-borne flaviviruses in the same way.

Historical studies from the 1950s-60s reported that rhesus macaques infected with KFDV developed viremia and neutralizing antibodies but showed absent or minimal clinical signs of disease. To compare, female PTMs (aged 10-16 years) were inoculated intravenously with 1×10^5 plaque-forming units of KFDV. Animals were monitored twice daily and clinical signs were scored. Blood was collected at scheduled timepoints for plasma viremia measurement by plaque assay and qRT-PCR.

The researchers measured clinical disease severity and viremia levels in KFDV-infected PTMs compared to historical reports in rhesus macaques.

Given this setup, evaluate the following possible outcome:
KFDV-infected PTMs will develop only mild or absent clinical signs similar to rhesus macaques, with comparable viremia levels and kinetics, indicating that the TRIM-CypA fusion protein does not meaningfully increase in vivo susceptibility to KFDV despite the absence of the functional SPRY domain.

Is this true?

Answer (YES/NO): NO